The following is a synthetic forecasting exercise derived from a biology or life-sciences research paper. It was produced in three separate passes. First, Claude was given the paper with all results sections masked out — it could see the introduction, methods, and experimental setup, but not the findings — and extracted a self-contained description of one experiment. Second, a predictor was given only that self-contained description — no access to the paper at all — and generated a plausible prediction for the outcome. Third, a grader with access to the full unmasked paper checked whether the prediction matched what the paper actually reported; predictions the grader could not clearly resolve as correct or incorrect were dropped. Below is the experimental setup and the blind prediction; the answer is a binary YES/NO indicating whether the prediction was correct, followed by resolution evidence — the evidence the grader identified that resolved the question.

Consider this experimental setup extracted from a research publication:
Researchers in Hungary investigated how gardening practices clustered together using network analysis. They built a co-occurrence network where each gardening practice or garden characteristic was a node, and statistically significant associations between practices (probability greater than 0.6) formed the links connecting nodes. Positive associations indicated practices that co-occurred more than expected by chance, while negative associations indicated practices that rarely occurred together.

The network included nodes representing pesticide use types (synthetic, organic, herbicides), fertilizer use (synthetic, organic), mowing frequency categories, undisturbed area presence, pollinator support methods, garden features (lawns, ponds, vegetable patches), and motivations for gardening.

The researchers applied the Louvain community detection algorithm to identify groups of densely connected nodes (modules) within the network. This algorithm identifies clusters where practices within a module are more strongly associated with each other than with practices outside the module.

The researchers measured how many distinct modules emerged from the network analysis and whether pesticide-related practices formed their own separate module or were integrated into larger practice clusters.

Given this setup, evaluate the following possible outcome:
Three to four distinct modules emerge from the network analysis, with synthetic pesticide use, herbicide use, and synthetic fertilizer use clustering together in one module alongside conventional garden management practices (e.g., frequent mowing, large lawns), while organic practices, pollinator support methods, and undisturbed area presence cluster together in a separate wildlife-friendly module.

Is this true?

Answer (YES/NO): NO